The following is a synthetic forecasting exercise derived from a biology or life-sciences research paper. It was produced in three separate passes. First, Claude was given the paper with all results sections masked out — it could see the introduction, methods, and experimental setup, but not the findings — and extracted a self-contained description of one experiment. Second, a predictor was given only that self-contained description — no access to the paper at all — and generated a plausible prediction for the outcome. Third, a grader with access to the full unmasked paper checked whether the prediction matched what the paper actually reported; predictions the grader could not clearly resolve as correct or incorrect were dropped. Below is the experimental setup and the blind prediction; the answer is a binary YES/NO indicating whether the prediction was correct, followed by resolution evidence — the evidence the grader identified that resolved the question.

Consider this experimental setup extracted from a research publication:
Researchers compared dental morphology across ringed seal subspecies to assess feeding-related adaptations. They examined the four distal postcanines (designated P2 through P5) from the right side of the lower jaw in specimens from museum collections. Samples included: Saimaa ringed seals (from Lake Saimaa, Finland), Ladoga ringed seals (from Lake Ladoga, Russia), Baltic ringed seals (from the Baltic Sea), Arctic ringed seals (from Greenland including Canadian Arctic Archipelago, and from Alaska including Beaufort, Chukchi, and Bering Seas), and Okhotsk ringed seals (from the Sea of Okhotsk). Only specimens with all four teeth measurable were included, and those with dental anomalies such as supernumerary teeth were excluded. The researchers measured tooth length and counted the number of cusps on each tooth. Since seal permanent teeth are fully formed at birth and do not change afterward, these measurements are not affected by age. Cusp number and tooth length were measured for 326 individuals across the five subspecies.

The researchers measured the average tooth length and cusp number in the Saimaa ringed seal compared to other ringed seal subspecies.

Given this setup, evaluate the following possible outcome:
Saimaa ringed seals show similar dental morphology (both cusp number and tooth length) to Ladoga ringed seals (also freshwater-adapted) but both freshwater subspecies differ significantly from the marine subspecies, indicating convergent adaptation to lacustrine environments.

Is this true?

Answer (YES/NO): NO